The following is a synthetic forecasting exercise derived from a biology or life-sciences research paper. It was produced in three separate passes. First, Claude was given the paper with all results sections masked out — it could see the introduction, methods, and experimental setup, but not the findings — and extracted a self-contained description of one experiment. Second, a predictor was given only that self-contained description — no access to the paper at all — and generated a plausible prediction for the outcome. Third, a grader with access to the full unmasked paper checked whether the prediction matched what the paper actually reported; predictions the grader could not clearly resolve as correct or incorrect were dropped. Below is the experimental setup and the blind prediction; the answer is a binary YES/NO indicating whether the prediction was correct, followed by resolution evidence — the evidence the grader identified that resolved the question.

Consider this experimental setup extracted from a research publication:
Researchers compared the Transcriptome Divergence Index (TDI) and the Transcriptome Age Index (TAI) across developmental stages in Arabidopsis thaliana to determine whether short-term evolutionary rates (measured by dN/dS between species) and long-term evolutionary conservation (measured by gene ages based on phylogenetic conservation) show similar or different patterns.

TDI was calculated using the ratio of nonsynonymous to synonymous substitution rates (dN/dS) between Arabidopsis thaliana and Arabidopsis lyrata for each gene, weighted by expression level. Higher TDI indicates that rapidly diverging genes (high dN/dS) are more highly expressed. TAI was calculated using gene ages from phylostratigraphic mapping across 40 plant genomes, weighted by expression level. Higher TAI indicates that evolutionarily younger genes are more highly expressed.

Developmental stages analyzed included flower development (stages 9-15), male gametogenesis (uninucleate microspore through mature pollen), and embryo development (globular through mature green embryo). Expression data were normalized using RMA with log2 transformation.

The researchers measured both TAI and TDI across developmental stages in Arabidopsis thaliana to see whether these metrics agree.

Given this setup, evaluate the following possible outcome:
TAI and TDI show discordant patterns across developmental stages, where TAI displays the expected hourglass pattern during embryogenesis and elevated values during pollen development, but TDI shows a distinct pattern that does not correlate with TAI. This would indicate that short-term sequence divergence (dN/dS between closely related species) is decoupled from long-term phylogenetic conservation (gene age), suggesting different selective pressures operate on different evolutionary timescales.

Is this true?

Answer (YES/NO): NO